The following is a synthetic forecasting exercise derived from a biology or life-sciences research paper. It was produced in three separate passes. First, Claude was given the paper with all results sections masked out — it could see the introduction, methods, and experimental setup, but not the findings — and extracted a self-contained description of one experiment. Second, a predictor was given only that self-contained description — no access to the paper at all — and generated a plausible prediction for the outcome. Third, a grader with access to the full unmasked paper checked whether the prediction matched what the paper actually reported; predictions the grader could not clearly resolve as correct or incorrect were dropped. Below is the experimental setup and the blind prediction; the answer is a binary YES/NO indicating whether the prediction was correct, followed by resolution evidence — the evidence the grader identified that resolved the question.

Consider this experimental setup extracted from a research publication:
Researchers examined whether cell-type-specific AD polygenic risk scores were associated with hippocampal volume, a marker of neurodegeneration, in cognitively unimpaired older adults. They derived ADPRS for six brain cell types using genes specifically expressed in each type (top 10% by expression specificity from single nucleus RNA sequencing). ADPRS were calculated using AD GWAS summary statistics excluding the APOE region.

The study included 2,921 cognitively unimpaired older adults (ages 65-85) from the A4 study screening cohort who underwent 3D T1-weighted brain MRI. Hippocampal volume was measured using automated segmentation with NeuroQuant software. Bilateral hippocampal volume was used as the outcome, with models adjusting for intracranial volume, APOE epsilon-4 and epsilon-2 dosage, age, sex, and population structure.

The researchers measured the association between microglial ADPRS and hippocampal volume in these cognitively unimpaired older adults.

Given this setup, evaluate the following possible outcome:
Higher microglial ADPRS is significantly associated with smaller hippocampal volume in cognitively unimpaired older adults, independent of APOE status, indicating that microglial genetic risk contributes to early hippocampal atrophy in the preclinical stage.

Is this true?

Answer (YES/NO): NO